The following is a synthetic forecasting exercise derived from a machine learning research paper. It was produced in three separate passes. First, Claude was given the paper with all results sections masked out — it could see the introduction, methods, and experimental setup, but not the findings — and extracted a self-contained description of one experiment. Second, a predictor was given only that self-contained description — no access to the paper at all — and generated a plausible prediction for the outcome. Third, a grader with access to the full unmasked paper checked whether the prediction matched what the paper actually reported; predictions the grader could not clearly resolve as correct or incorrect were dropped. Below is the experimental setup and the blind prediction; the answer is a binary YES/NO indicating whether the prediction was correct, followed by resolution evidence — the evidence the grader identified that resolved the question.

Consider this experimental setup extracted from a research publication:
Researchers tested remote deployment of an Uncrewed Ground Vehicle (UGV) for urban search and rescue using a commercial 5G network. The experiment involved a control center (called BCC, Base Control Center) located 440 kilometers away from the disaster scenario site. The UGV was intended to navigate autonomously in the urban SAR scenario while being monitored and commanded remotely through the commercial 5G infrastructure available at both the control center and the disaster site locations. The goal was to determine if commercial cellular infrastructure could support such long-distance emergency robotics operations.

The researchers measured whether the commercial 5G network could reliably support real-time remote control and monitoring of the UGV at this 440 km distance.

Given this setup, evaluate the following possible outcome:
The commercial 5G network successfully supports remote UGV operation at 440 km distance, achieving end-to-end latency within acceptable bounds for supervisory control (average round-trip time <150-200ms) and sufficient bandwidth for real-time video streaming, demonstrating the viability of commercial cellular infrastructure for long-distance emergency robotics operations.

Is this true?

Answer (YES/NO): NO